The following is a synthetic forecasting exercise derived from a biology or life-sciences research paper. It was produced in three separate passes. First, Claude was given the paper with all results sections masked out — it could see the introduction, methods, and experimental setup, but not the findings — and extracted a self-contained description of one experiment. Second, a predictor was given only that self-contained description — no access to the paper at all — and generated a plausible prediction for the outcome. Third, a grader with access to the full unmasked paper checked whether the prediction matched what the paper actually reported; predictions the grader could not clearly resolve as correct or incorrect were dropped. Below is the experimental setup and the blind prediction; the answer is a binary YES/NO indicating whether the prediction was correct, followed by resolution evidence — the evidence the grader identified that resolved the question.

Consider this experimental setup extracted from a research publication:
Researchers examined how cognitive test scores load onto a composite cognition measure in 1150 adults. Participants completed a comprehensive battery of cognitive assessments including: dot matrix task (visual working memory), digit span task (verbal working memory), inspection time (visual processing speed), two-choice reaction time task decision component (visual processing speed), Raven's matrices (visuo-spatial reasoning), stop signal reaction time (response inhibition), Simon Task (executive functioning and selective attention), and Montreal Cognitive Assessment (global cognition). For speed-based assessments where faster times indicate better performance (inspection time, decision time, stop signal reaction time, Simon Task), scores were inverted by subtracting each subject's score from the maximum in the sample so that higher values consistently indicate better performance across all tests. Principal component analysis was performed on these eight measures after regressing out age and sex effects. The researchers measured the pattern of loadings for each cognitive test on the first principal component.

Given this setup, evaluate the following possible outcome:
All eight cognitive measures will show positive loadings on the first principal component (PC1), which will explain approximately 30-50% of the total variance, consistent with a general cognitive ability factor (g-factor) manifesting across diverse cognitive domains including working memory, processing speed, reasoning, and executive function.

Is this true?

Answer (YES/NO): NO